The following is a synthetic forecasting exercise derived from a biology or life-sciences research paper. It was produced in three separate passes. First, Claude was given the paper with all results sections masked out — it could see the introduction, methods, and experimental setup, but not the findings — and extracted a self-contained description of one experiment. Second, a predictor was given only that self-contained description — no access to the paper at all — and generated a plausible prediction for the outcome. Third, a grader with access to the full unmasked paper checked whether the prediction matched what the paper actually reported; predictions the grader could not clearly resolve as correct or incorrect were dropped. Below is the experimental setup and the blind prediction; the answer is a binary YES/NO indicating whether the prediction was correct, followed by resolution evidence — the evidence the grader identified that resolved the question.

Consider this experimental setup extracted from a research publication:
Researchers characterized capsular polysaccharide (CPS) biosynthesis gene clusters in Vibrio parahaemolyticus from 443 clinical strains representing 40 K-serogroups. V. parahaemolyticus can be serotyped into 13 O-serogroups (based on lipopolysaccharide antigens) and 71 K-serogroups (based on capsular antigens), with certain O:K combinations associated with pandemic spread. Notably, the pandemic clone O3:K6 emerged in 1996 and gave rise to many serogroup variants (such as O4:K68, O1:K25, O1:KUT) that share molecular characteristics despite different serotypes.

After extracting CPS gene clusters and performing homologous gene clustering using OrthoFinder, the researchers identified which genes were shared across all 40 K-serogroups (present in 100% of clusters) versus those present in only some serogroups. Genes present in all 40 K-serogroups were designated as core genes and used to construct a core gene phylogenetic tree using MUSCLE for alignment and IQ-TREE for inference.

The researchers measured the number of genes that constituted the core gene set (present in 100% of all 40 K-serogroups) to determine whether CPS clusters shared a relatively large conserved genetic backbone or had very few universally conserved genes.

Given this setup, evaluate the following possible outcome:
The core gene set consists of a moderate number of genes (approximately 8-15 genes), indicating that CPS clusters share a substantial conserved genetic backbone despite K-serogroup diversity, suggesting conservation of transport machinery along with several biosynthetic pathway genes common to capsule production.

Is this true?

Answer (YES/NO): YES